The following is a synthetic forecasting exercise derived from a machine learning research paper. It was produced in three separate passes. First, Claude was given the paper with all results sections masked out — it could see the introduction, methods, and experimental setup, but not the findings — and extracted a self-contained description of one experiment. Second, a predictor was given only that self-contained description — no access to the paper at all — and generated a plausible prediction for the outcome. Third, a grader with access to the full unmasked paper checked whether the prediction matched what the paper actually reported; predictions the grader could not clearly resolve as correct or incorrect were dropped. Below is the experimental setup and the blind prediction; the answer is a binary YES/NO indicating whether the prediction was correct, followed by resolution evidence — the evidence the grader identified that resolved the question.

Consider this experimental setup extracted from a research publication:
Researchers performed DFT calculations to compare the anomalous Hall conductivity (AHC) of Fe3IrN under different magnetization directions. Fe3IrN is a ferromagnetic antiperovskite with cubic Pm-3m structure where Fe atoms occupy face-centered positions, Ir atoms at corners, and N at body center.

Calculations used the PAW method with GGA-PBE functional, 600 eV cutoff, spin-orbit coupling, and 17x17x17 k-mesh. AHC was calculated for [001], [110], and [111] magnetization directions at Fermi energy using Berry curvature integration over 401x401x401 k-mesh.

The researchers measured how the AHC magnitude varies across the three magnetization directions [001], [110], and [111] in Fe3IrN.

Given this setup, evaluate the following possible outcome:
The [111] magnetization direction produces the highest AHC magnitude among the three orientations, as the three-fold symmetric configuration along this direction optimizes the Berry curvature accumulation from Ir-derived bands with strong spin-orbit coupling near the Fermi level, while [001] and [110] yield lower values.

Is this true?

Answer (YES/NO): YES